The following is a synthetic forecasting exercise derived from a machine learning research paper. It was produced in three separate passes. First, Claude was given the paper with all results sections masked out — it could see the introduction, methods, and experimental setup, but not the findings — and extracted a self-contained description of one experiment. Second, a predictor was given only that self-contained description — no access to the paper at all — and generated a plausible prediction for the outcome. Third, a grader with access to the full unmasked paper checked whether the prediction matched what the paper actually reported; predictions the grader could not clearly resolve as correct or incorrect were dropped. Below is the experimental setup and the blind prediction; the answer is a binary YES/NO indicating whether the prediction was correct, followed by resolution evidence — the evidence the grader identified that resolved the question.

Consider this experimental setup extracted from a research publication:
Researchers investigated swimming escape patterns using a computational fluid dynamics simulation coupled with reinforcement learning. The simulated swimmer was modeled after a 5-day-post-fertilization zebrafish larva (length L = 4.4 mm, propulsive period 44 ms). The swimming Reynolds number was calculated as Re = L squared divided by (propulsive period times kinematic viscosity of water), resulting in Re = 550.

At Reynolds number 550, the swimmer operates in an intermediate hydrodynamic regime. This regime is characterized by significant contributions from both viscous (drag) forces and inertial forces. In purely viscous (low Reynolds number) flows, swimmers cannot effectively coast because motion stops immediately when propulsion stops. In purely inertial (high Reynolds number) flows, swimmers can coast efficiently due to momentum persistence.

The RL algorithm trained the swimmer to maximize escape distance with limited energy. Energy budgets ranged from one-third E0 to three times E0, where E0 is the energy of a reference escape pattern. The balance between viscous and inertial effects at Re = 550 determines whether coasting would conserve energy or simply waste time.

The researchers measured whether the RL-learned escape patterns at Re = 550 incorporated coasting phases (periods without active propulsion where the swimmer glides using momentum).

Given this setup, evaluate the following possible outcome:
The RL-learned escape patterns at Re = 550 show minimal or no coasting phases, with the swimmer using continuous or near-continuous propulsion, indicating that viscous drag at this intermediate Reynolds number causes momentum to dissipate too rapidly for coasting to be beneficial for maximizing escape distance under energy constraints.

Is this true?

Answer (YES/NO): NO